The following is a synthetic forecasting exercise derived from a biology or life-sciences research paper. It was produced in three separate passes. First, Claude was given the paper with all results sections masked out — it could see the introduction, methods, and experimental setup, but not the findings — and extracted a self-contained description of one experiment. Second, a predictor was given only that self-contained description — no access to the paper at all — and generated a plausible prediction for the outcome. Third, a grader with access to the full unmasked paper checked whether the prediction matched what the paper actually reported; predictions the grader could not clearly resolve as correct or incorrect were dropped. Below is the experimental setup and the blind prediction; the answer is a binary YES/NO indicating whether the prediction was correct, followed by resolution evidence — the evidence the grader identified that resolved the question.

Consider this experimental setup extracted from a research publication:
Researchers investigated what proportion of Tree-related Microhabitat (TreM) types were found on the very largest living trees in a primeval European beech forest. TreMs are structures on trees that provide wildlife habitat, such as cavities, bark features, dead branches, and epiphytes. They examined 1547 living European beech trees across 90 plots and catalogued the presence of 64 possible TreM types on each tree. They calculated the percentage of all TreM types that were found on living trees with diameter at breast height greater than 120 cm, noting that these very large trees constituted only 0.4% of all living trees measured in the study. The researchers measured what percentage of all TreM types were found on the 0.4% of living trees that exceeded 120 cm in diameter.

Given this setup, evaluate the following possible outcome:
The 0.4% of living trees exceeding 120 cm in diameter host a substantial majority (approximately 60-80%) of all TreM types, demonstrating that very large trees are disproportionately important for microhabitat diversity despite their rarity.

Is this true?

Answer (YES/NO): NO